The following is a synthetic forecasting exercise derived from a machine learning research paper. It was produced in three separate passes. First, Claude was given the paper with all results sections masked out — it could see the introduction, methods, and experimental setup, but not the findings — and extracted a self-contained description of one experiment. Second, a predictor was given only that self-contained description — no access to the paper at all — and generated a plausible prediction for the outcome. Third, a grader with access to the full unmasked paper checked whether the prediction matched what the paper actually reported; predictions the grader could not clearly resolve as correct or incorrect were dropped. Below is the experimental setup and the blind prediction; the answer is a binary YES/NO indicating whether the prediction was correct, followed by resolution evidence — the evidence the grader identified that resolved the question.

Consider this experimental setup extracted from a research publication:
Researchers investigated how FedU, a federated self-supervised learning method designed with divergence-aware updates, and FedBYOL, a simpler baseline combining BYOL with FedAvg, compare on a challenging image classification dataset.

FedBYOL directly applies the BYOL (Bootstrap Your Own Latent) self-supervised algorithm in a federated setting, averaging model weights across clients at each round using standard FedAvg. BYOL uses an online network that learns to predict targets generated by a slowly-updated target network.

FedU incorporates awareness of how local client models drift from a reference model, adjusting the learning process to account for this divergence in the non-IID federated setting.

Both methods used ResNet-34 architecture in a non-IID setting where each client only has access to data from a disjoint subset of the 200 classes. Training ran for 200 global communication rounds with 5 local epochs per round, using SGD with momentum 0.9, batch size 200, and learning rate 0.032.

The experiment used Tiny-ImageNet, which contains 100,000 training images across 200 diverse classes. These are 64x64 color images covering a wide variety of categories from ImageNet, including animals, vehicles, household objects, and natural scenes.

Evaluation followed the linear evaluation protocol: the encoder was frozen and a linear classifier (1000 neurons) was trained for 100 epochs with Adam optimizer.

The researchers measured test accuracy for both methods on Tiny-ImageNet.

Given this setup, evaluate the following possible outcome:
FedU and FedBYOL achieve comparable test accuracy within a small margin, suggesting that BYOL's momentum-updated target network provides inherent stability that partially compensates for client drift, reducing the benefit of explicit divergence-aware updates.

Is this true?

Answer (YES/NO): NO